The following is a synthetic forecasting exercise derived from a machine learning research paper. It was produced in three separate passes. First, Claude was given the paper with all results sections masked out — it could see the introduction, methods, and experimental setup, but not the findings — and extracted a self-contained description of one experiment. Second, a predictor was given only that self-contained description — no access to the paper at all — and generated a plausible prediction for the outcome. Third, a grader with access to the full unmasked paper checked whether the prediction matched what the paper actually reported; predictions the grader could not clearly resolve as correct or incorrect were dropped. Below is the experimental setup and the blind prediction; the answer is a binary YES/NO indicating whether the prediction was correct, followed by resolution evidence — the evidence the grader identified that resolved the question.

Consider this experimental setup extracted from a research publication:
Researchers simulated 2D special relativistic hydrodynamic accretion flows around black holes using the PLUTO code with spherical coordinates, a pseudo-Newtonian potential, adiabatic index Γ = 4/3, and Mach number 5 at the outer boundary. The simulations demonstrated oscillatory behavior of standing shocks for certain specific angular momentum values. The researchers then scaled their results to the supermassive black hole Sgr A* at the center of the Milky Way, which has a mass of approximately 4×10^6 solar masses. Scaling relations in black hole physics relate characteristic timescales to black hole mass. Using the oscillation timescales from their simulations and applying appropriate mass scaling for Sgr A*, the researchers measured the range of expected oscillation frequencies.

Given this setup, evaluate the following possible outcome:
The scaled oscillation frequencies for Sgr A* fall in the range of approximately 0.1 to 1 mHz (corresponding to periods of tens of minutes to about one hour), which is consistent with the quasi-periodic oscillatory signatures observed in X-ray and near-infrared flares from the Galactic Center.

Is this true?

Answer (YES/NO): NO